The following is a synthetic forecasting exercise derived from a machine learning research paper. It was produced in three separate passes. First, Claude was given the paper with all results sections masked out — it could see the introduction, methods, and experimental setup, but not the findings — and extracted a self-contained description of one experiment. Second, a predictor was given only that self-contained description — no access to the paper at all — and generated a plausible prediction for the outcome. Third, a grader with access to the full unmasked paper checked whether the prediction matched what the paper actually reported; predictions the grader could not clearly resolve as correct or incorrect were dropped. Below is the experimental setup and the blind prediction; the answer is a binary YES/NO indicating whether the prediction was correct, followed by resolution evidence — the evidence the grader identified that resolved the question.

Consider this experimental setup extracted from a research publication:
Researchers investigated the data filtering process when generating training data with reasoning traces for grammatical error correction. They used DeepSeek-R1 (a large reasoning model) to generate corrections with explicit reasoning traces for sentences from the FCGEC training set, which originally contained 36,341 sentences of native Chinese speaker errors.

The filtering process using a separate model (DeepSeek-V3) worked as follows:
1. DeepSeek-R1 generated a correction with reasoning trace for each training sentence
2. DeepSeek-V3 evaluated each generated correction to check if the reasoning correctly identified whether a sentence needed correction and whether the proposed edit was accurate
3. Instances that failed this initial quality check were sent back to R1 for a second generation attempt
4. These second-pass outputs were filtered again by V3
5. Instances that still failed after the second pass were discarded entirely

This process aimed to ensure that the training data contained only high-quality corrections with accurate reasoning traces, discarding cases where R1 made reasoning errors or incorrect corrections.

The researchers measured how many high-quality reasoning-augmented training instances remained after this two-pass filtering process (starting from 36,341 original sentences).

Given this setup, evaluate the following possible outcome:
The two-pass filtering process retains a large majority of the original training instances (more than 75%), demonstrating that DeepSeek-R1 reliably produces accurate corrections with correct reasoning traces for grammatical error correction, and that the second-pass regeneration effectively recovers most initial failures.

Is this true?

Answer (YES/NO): YES